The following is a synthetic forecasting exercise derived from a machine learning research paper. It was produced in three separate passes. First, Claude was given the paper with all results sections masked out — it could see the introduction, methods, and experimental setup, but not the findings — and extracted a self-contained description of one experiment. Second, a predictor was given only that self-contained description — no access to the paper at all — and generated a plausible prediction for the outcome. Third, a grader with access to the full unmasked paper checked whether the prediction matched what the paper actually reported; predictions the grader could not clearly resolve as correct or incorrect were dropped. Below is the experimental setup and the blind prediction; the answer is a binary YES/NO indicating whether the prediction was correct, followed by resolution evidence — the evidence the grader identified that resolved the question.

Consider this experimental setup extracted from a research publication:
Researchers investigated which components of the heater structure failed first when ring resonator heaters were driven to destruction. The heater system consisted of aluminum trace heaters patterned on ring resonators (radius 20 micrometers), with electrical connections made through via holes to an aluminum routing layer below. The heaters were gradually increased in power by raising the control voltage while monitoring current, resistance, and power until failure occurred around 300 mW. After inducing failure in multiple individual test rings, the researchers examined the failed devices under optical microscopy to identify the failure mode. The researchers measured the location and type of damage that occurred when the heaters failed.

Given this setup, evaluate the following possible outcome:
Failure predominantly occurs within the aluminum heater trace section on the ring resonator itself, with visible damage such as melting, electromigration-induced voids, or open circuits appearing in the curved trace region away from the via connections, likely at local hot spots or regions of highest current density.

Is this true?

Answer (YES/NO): NO